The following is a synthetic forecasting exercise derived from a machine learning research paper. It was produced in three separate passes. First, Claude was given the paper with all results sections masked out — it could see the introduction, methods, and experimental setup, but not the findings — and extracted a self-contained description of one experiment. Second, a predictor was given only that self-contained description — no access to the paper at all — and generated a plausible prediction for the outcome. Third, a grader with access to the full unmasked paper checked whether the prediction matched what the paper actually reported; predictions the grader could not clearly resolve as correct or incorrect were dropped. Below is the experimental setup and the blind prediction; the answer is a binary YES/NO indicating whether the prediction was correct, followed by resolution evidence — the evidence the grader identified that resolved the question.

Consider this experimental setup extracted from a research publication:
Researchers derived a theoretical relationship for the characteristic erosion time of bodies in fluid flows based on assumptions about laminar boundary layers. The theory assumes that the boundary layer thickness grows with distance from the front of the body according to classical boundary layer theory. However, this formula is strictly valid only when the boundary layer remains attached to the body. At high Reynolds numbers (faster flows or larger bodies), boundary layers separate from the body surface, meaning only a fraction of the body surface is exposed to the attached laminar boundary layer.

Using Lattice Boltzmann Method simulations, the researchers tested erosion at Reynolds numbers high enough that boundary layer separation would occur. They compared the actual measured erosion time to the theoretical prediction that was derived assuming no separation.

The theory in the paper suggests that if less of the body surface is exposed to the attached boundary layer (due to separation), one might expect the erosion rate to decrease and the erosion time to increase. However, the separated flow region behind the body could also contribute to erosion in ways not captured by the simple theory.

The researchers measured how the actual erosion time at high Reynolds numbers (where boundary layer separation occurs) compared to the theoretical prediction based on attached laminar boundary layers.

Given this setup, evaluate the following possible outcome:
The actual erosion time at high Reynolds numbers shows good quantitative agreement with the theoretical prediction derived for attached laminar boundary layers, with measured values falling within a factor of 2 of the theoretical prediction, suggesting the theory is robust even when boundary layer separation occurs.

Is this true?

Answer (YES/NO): NO